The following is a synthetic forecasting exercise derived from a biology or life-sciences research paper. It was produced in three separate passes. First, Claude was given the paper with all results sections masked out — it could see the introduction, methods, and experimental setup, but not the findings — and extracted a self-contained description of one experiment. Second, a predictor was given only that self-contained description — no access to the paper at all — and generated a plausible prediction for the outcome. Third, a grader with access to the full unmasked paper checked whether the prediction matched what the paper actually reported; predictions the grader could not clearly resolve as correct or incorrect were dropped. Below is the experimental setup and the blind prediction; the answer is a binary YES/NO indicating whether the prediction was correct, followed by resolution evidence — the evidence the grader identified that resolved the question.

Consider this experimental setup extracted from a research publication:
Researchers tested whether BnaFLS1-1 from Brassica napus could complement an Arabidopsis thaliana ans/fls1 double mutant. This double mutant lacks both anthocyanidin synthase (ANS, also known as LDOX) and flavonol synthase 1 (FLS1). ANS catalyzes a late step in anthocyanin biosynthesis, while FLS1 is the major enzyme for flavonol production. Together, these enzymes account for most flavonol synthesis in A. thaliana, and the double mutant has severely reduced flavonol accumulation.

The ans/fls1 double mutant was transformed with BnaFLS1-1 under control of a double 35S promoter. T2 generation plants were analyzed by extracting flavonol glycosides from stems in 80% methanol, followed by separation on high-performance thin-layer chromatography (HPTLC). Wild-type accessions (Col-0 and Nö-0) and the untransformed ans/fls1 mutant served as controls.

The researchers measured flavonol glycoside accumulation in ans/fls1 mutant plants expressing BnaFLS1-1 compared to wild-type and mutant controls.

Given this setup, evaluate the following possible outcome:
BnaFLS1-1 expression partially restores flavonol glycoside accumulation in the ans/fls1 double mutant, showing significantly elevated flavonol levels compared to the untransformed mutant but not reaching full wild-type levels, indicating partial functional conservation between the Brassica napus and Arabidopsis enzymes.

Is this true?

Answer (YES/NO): NO